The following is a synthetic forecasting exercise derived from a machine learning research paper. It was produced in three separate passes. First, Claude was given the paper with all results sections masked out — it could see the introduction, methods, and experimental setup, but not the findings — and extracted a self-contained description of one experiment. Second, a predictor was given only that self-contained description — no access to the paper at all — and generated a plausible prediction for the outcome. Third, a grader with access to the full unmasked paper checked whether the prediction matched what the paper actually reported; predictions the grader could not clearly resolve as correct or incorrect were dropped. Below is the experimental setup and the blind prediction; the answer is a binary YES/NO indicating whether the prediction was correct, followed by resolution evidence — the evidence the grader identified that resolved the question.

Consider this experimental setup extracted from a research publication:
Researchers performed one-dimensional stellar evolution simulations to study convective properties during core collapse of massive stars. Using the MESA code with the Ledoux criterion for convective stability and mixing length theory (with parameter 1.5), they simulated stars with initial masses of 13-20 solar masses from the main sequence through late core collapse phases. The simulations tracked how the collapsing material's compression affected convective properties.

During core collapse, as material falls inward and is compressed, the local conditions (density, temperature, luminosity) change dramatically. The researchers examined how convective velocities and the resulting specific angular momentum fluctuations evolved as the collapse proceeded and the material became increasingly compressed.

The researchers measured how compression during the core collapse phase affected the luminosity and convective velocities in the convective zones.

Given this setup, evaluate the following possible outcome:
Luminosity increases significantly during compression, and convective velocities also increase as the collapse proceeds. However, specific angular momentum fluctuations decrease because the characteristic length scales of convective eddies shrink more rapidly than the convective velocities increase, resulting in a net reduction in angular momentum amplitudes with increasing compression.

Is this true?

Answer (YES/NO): NO